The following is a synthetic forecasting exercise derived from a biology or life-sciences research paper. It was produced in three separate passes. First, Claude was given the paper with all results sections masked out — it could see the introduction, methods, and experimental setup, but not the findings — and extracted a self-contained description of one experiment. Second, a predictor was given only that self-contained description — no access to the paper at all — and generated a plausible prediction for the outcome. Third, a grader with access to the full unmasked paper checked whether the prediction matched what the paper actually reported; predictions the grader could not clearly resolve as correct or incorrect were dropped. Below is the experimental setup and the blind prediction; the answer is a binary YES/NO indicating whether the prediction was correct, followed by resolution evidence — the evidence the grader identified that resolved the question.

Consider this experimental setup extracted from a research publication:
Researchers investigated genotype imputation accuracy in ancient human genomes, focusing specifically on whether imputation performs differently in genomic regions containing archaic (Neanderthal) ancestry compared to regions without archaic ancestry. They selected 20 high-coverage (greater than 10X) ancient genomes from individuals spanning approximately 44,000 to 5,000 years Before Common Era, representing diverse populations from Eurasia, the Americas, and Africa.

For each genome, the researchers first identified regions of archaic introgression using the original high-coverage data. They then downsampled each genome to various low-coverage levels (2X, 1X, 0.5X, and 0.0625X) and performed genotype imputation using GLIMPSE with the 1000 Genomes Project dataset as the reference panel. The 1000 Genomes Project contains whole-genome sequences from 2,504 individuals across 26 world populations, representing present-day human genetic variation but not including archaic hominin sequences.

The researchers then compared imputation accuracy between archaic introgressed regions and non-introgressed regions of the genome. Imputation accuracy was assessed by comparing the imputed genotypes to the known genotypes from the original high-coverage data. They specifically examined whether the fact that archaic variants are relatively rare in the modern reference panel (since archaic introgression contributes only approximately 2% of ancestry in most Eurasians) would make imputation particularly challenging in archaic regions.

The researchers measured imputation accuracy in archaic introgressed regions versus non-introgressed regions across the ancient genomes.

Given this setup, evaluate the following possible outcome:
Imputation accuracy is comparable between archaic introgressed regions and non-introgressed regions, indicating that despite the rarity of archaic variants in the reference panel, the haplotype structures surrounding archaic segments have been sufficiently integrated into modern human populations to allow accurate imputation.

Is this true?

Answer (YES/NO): NO